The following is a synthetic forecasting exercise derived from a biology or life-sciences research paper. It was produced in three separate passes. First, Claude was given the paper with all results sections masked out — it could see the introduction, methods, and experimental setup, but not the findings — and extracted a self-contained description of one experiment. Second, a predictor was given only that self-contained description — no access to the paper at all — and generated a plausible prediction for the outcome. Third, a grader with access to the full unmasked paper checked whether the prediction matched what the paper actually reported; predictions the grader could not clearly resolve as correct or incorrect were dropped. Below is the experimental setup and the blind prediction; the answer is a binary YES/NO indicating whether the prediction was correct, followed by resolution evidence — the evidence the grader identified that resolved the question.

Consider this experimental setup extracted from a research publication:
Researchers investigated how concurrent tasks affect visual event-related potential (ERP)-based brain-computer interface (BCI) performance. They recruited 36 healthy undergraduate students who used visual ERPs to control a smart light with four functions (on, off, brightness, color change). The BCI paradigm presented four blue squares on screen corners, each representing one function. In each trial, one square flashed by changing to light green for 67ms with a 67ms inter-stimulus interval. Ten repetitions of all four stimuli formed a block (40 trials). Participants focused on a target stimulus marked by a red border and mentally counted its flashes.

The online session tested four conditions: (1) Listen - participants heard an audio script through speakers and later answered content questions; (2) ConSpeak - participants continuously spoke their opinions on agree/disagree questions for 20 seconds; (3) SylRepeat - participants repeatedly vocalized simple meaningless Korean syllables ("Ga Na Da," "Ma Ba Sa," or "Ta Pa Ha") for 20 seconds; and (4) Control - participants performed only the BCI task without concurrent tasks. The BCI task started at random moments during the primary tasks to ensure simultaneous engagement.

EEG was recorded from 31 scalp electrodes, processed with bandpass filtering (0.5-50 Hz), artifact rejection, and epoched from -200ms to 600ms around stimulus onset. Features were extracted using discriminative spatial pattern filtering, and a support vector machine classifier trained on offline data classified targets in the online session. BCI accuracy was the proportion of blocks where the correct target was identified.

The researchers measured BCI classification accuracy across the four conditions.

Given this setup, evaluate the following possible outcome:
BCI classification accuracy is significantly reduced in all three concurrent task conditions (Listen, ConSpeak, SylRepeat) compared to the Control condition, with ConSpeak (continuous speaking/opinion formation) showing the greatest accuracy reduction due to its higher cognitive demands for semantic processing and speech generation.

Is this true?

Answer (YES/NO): NO